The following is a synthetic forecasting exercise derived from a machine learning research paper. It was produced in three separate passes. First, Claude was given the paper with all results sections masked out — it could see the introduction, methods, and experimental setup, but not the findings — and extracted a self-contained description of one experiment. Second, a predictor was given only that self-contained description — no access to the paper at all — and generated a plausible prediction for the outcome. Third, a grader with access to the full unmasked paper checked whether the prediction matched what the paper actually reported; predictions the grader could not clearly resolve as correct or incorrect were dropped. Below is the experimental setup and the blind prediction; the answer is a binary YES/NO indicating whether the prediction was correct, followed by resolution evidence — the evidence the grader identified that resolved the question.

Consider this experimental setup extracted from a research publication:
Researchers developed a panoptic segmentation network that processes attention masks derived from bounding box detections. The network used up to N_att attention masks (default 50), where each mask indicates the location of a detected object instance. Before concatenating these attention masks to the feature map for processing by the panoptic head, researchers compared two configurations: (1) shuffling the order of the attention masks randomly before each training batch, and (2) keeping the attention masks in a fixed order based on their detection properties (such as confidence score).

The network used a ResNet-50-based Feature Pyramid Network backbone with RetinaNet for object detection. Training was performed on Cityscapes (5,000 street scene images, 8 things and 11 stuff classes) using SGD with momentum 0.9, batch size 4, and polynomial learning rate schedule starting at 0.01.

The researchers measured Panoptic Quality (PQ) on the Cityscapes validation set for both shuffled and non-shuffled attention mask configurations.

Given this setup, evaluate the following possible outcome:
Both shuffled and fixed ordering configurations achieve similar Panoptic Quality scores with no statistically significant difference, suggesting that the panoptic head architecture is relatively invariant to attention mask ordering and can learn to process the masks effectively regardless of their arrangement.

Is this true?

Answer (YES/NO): NO